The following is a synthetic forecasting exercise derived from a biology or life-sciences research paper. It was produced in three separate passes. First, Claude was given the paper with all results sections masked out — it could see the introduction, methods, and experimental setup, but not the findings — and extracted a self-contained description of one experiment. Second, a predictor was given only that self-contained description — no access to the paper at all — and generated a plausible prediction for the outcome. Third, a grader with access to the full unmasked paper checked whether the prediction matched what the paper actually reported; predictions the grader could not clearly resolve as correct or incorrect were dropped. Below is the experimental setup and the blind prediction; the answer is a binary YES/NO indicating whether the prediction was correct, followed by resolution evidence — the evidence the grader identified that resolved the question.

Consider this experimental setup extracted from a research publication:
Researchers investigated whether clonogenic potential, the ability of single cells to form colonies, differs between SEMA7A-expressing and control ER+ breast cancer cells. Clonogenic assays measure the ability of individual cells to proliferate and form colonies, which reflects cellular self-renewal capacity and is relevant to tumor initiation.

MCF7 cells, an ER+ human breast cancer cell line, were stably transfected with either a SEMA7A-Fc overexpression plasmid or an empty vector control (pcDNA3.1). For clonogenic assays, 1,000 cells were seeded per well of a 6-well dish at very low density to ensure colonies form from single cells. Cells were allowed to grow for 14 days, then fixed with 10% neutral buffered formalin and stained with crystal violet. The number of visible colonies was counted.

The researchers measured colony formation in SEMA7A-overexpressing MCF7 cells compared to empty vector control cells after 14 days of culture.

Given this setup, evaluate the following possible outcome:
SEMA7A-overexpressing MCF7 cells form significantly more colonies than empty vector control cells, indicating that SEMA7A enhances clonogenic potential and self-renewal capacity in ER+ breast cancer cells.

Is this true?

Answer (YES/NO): YES